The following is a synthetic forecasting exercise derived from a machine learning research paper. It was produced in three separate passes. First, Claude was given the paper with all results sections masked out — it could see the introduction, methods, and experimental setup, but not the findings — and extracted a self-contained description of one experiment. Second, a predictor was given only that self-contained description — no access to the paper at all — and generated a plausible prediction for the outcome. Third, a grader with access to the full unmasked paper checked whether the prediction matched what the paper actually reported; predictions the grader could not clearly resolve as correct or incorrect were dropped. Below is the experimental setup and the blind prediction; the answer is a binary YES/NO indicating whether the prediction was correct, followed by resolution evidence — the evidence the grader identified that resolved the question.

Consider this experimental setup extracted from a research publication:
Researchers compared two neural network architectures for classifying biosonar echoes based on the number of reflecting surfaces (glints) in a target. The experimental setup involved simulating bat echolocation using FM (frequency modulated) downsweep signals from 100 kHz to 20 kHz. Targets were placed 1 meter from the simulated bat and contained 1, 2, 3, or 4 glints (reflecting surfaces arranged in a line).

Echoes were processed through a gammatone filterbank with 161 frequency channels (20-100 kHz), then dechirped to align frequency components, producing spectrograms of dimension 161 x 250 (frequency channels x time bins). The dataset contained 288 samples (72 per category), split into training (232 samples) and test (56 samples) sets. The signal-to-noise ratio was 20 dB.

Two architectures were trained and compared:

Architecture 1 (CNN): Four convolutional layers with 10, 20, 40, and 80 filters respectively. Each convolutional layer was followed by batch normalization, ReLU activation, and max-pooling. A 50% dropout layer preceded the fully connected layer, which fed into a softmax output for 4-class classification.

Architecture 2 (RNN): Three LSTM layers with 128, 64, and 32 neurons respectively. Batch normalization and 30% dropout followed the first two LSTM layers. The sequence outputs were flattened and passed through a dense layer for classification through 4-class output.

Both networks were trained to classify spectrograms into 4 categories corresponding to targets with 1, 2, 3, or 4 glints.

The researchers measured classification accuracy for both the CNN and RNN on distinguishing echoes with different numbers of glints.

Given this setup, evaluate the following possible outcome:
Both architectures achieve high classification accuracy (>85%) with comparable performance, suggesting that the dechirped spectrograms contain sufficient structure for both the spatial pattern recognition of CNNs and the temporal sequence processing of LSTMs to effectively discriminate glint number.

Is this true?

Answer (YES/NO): NO